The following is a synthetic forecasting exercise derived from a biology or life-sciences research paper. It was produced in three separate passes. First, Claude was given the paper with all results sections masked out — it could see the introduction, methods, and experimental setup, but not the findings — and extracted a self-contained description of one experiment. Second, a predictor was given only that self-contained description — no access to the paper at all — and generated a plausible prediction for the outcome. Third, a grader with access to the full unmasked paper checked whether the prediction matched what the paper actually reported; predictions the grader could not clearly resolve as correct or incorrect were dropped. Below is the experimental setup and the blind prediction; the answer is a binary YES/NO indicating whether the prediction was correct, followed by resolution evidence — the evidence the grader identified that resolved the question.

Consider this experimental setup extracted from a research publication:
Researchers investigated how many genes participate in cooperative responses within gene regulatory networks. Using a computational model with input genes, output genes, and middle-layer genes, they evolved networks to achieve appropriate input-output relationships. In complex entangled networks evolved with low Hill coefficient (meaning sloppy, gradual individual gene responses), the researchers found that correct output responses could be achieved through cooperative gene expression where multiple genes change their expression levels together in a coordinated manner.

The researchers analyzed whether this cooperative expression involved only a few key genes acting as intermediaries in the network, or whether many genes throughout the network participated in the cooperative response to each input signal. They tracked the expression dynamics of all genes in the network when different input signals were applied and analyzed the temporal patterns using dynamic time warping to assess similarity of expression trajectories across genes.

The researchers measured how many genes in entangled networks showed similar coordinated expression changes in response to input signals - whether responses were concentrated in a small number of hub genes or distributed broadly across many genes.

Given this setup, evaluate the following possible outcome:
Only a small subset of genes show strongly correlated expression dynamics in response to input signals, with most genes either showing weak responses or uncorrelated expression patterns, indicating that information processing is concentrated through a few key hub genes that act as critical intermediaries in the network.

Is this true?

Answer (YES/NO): NO